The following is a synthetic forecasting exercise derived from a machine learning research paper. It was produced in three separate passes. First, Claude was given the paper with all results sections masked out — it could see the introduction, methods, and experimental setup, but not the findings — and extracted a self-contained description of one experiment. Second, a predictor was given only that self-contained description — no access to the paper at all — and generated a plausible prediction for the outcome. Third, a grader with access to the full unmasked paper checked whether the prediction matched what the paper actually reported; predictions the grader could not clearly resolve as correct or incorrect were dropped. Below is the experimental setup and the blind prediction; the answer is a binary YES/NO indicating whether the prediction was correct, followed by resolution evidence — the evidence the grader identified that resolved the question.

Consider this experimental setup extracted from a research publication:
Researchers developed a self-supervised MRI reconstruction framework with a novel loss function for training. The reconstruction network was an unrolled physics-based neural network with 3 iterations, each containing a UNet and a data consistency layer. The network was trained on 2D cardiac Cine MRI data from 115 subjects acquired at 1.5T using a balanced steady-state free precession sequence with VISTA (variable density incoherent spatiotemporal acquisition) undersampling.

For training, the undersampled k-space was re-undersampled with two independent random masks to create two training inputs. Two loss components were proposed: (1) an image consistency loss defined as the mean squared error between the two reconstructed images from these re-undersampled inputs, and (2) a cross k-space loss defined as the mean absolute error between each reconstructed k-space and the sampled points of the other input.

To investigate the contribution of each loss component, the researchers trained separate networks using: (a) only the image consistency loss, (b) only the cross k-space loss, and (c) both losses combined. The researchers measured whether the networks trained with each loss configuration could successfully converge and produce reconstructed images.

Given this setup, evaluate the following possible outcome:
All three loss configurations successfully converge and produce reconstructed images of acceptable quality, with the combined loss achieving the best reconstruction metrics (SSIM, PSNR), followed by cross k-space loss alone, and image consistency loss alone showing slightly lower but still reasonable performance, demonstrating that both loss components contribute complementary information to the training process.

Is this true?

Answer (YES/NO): NO